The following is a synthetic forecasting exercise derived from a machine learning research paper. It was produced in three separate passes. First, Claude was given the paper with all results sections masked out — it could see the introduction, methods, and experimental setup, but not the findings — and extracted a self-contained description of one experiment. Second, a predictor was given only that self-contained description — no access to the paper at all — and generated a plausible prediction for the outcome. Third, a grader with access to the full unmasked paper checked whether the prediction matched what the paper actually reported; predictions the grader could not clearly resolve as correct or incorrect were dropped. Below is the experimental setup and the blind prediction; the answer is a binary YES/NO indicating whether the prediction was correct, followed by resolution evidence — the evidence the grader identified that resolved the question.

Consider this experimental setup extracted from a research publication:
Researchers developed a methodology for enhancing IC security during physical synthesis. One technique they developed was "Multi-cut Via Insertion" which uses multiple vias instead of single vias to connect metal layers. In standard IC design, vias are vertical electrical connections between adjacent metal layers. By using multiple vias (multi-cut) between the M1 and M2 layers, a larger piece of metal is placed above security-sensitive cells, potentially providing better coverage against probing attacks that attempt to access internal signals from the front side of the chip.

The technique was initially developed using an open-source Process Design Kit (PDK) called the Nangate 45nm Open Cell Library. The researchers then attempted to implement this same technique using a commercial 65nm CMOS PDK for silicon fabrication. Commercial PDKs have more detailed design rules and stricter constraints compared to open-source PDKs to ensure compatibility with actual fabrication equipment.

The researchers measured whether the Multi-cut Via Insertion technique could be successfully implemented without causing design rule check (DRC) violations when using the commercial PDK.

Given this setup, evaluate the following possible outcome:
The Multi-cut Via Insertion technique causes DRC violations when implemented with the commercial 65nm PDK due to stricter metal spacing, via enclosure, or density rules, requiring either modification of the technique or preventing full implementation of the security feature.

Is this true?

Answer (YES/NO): YES